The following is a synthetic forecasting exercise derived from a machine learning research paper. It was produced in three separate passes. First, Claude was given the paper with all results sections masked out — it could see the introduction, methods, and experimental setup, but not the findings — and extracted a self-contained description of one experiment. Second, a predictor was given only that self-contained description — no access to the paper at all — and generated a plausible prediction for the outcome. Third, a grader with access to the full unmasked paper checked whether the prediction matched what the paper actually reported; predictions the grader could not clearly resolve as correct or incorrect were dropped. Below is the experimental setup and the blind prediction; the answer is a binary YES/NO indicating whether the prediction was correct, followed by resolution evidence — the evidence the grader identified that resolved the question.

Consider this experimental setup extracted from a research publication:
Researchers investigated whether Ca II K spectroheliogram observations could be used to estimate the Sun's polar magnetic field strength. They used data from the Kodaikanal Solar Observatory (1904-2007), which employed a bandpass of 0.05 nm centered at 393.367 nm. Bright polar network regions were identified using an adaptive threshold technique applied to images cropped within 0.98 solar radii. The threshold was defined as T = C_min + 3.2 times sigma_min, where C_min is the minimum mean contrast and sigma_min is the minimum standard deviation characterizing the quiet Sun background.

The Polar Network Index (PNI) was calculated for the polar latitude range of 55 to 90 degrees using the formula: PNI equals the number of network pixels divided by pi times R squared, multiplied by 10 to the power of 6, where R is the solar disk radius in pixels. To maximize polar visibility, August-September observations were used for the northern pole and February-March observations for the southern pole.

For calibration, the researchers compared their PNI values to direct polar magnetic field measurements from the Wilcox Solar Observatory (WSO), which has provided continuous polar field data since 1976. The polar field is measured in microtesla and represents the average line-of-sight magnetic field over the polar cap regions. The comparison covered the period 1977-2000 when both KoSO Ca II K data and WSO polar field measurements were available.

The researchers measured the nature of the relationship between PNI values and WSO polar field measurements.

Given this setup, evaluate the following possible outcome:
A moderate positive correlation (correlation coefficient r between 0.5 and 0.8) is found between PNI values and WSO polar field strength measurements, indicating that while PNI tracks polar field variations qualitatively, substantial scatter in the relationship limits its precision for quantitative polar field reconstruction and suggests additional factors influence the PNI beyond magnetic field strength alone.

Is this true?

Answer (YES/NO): NO